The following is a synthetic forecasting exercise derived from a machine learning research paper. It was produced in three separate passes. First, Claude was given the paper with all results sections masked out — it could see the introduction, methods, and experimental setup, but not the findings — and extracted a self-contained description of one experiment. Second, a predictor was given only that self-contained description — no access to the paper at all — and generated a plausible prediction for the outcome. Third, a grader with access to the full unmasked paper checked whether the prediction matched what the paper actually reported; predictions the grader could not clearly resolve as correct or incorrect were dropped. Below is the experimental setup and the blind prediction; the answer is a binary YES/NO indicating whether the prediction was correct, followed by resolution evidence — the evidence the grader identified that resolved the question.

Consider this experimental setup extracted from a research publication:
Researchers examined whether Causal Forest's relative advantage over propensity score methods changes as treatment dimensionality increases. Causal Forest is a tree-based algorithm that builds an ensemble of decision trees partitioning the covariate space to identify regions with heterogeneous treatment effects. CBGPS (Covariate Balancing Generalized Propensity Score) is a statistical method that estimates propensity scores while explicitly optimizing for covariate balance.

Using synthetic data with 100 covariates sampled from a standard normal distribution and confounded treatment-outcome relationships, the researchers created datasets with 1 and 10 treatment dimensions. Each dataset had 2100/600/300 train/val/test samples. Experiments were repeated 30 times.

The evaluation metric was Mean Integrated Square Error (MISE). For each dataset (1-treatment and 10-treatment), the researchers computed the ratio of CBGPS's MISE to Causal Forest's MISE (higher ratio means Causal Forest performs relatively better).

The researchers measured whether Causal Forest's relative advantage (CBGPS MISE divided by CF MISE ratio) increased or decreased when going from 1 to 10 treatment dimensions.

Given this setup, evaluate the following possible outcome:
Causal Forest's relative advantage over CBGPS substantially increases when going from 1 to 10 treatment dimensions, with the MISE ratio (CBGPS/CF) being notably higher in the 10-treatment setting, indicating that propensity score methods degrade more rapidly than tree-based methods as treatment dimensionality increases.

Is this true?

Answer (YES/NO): NO